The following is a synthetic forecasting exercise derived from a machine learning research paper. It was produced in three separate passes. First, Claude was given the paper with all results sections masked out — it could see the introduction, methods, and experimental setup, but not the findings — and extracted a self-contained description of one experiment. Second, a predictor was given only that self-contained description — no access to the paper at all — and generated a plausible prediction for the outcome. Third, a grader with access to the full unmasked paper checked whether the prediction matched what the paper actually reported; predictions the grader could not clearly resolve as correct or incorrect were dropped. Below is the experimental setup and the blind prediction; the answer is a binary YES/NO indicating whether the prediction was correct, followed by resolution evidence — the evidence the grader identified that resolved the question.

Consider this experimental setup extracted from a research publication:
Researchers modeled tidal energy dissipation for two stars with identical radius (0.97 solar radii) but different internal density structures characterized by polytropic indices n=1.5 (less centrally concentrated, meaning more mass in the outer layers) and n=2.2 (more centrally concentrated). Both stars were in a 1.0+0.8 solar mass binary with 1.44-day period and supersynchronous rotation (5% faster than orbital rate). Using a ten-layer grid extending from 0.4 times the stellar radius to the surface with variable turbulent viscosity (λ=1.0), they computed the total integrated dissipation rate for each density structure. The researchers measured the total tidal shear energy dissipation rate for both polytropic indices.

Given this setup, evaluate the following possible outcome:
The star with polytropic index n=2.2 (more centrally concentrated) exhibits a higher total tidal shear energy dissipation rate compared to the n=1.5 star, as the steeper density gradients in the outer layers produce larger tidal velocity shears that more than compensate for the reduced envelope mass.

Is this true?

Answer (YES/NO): NO